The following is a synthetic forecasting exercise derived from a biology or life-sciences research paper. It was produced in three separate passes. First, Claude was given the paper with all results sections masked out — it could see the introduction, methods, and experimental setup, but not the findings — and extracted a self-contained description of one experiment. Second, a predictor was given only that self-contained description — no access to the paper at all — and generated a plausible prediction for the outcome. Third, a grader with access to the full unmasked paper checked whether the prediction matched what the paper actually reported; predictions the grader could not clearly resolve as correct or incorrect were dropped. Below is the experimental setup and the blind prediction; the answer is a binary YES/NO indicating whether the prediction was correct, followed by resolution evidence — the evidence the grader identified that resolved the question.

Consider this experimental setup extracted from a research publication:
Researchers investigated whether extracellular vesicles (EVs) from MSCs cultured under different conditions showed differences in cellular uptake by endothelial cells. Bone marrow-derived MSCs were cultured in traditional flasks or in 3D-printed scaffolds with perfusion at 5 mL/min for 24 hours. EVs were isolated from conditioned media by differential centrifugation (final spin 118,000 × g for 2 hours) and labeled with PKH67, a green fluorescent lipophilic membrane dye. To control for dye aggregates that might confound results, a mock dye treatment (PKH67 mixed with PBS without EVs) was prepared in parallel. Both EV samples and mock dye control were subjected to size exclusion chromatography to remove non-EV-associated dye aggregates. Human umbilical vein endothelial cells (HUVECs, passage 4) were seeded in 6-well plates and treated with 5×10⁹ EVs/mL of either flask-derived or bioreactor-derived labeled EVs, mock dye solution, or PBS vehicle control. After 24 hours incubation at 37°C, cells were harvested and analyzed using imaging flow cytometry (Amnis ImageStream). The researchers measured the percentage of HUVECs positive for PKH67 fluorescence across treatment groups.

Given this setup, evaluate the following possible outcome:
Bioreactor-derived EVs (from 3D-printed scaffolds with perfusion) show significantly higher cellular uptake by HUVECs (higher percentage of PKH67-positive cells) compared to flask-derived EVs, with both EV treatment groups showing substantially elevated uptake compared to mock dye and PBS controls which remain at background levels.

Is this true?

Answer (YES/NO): NO